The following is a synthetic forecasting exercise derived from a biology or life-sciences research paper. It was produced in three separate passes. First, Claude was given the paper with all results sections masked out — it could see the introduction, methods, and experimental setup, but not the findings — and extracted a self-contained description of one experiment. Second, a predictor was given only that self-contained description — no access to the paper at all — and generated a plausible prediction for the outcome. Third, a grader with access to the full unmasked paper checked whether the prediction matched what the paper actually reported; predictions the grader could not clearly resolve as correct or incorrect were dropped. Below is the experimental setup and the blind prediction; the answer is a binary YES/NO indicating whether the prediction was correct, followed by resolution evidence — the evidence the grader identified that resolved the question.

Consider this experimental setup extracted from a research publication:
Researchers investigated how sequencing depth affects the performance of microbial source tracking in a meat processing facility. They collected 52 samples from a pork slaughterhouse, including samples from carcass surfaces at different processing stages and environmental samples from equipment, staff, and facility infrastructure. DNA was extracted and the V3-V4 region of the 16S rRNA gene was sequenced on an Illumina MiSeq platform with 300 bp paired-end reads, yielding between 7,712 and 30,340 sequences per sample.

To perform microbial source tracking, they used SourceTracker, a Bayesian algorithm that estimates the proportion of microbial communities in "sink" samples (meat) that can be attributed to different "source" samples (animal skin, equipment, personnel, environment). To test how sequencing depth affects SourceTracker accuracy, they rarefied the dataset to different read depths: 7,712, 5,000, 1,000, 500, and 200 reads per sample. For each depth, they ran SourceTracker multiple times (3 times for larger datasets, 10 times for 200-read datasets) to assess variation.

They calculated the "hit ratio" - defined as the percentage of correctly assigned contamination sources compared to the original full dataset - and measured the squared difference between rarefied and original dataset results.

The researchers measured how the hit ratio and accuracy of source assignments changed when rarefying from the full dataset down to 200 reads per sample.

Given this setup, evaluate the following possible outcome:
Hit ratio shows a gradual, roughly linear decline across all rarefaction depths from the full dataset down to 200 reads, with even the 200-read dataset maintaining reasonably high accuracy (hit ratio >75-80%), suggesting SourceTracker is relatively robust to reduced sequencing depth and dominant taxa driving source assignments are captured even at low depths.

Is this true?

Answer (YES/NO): NO